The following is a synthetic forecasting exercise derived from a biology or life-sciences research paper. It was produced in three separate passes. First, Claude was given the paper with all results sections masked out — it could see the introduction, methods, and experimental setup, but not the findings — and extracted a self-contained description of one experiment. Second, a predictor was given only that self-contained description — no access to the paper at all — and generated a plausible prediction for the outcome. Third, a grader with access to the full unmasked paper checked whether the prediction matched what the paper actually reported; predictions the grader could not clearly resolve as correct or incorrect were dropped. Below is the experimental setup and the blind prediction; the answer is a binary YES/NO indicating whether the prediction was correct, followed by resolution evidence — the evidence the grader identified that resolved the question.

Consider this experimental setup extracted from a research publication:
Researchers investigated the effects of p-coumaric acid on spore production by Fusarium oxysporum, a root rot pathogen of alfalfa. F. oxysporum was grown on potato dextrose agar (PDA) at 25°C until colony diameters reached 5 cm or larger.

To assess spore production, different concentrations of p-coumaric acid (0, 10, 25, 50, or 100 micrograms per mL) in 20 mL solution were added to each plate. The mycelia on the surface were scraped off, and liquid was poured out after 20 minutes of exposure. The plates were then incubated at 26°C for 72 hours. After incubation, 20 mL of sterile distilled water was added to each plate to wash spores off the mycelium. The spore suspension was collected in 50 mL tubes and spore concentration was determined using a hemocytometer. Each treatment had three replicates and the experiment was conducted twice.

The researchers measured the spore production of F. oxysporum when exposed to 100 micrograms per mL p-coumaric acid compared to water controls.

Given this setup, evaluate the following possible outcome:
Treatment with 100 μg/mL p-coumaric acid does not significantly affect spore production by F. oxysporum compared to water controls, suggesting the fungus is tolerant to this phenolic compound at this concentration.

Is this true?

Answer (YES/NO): NO